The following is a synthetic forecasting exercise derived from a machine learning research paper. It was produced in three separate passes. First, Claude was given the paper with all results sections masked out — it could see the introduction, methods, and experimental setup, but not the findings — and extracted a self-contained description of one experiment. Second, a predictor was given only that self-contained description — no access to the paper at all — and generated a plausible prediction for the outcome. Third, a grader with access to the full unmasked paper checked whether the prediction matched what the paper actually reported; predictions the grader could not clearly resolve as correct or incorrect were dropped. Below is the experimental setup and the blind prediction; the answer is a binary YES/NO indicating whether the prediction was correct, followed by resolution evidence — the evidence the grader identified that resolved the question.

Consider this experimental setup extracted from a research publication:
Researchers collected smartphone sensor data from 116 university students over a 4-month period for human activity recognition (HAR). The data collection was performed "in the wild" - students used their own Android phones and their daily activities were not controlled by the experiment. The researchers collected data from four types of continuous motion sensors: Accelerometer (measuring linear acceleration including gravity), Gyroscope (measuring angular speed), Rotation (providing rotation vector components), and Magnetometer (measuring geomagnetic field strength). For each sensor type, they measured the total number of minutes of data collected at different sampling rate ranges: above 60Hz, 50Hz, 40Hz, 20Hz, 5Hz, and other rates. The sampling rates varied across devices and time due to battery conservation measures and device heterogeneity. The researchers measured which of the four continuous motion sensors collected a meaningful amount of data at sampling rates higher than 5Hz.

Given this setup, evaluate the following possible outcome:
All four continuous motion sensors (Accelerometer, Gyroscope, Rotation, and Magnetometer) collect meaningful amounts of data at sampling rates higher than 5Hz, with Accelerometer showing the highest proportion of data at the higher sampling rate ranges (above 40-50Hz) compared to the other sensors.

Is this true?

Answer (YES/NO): NO